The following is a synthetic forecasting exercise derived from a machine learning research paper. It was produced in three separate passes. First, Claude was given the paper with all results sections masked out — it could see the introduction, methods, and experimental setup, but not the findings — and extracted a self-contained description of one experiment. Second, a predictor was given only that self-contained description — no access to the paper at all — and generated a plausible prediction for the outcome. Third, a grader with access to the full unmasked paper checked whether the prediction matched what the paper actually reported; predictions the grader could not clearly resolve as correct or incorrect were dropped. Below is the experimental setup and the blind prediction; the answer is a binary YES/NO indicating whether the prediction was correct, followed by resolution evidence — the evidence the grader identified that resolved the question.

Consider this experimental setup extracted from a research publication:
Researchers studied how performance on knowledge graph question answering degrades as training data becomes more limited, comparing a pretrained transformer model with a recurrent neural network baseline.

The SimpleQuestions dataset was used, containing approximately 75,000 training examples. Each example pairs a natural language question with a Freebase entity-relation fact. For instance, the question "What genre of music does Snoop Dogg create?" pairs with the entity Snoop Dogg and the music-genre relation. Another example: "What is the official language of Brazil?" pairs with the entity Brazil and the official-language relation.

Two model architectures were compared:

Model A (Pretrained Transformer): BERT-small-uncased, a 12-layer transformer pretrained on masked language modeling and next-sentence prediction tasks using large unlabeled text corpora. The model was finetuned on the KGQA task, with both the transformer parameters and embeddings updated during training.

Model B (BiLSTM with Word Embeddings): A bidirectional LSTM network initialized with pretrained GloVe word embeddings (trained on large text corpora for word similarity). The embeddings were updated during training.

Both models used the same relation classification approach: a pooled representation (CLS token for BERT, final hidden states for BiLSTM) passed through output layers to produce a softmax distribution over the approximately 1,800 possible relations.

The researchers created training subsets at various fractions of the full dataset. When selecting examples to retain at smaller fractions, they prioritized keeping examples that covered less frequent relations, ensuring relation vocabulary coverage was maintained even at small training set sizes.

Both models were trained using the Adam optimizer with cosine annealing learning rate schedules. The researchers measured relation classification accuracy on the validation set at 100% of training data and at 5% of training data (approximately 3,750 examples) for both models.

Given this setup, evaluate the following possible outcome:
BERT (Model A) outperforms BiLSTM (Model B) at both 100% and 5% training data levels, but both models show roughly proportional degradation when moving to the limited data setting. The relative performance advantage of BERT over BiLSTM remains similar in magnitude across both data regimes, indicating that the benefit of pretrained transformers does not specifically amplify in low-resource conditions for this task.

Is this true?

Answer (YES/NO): NO